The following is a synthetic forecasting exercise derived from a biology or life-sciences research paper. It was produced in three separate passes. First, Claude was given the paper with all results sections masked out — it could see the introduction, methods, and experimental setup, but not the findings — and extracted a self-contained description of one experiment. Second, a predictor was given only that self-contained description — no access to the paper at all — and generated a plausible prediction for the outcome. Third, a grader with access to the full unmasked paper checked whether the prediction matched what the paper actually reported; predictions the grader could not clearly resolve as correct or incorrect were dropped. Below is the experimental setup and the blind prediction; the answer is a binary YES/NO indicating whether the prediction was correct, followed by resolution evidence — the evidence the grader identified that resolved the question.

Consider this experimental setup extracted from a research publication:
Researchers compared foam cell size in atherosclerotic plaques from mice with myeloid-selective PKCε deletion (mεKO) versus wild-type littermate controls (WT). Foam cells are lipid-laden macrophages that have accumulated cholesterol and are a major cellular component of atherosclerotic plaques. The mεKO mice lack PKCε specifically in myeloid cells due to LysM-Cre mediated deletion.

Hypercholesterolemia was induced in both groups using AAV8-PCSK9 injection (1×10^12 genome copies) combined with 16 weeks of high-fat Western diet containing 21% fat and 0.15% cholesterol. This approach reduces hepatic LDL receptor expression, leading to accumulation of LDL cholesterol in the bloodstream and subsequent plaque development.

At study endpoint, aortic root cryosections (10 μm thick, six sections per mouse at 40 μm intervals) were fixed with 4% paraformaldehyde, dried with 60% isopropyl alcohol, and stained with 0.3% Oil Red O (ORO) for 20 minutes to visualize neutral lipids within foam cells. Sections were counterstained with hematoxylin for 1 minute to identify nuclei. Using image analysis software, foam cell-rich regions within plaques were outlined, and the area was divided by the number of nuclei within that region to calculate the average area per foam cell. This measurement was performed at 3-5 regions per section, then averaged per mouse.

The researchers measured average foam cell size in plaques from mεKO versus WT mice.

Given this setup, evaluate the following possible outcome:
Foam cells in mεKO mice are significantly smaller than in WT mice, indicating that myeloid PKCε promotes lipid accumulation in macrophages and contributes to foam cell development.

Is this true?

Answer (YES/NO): NO